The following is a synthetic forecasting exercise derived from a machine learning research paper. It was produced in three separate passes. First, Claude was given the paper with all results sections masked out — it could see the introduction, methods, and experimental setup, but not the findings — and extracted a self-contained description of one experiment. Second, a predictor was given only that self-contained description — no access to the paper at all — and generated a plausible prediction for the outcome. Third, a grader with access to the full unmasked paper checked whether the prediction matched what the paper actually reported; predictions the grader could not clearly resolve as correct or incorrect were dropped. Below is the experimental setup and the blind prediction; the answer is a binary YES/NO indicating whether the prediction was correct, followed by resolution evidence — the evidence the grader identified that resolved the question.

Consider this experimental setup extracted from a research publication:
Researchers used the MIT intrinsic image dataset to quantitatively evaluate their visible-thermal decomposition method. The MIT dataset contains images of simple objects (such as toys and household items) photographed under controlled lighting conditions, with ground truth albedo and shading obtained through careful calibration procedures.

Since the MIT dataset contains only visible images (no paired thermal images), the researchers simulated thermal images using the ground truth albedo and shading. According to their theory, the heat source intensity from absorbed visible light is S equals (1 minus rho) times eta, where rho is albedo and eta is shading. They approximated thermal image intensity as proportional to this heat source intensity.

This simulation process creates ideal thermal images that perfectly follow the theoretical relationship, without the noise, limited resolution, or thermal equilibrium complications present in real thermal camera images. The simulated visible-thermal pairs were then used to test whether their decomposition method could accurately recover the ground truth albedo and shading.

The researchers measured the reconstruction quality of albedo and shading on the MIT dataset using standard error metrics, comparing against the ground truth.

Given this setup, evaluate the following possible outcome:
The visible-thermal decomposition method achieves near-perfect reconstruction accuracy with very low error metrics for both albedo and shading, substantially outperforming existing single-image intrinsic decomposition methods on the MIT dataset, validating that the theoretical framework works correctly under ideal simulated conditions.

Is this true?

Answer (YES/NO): YES